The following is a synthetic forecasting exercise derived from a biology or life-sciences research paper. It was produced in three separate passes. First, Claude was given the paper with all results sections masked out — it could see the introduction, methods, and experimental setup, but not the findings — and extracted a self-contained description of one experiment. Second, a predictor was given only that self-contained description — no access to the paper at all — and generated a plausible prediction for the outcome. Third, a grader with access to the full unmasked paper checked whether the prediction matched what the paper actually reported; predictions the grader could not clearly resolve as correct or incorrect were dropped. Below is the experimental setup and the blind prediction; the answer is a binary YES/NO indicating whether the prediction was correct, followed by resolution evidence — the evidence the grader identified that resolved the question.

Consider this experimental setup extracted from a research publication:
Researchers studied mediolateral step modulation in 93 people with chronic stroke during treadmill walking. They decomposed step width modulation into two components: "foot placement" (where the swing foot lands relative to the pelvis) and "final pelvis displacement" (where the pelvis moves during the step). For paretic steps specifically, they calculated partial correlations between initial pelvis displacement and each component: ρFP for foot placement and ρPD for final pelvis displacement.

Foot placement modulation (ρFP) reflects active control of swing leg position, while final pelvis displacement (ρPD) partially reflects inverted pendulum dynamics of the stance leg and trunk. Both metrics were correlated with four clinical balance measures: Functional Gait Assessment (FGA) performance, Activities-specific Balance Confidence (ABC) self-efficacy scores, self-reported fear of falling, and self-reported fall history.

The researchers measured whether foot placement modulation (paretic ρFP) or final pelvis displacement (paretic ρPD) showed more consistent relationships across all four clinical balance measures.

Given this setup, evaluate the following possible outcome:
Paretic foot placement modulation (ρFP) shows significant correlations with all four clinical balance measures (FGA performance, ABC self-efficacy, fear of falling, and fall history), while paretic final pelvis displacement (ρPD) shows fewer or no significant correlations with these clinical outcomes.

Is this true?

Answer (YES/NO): YES